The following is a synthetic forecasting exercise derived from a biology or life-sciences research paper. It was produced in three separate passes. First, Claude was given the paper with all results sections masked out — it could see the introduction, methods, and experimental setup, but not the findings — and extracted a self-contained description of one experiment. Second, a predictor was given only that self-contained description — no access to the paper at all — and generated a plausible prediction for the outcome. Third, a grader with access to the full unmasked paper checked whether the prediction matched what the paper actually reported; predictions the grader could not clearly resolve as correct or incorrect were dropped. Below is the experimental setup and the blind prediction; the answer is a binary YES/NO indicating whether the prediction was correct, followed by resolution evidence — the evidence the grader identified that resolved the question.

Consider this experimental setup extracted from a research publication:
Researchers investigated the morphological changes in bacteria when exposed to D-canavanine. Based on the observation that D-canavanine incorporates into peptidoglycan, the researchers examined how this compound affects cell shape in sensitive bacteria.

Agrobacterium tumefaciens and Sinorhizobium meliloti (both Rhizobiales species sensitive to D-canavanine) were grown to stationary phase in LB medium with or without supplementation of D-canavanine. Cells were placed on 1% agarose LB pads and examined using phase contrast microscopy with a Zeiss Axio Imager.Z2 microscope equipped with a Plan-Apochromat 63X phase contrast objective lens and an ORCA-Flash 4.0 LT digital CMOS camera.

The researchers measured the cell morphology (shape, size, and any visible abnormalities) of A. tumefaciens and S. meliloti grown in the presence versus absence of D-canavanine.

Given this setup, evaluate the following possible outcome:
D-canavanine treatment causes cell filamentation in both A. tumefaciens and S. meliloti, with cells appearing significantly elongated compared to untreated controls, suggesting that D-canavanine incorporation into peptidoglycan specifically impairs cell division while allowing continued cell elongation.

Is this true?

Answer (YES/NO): NO